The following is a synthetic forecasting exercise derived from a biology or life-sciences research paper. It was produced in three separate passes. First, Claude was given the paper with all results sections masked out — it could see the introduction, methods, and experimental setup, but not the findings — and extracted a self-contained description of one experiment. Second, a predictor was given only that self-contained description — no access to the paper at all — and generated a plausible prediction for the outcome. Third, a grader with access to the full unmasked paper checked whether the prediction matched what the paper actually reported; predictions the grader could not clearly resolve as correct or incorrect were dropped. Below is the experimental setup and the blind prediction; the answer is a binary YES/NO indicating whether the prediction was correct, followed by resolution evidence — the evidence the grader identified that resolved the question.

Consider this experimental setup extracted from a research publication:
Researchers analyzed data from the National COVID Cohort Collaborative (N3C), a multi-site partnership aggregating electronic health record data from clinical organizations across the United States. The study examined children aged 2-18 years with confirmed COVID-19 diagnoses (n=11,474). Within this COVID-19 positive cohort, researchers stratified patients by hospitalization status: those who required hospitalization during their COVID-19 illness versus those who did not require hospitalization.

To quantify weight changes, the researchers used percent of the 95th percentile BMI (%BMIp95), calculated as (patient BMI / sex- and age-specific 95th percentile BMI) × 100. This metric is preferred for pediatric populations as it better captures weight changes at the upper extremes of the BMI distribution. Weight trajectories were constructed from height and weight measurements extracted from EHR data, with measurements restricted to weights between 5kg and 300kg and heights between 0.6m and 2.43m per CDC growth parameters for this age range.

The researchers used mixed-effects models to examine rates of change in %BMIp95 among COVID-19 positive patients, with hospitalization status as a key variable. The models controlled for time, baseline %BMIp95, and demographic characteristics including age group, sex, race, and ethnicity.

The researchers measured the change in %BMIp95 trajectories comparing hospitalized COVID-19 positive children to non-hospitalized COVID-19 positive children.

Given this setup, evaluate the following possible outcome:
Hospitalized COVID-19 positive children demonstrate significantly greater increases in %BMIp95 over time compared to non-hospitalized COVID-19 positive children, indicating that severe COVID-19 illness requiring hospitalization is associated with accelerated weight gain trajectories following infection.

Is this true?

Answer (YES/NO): NO